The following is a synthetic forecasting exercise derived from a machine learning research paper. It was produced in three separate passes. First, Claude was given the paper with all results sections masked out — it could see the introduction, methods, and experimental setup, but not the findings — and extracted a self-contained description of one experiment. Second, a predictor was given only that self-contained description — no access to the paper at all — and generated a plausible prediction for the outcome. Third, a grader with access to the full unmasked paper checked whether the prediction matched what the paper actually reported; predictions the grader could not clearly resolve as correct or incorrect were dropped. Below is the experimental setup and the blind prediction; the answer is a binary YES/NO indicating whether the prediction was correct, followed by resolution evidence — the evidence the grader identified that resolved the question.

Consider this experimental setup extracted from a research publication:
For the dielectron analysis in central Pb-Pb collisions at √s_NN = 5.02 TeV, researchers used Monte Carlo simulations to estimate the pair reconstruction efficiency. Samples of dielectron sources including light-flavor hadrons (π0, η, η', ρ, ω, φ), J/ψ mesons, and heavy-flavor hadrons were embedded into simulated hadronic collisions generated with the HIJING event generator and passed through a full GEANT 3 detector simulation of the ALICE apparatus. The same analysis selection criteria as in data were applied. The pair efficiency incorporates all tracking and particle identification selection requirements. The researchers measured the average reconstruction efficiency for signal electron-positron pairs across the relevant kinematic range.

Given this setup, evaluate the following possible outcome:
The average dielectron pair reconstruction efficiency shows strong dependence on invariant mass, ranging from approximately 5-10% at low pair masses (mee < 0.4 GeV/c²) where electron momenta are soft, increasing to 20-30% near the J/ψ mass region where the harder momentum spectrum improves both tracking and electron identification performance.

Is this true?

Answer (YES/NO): NO